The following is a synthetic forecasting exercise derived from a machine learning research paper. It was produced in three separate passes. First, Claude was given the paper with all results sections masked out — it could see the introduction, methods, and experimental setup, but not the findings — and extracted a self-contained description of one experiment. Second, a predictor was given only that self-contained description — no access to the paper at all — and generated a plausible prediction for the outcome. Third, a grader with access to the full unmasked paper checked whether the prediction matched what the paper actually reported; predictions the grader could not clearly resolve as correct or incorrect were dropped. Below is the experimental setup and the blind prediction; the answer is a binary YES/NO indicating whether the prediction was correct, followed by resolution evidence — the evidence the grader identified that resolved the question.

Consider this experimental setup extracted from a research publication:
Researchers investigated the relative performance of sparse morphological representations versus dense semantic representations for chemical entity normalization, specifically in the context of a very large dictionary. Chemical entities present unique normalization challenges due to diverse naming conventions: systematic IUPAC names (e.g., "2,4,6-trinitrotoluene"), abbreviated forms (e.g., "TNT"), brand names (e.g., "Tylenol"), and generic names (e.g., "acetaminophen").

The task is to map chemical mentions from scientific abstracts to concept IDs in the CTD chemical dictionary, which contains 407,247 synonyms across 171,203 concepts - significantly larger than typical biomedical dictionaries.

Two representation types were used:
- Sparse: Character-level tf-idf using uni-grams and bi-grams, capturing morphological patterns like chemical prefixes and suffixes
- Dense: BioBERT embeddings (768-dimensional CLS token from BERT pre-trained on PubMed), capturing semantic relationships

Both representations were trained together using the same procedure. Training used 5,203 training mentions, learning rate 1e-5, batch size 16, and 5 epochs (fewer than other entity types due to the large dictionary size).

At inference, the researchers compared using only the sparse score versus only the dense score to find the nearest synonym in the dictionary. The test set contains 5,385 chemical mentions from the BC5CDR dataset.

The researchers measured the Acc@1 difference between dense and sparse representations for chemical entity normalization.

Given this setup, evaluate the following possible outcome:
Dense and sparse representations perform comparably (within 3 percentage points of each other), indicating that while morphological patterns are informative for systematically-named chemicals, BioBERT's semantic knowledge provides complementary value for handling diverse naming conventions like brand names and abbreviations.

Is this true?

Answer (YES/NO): YES